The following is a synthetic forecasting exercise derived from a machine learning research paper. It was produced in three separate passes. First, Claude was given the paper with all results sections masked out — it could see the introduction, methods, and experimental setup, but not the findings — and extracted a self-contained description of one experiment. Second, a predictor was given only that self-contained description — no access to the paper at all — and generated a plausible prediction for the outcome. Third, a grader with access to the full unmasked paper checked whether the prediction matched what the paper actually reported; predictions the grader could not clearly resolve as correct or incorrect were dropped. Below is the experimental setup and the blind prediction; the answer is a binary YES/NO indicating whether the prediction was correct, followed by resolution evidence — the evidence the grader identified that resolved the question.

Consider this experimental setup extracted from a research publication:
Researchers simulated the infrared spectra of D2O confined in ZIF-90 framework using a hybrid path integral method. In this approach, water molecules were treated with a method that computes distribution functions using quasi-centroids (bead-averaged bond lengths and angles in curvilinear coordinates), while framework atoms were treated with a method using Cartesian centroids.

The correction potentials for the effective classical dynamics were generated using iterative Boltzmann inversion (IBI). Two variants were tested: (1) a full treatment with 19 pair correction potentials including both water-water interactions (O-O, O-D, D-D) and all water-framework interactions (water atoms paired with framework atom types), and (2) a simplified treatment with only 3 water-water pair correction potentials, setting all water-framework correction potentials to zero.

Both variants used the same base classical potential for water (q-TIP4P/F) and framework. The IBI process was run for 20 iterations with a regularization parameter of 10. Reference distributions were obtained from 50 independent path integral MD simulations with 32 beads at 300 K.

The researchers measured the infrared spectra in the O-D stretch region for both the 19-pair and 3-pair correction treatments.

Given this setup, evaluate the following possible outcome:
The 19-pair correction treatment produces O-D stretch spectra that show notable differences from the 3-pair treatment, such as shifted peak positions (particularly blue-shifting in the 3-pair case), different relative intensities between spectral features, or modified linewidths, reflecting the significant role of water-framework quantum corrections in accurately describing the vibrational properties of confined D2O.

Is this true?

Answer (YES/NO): NO